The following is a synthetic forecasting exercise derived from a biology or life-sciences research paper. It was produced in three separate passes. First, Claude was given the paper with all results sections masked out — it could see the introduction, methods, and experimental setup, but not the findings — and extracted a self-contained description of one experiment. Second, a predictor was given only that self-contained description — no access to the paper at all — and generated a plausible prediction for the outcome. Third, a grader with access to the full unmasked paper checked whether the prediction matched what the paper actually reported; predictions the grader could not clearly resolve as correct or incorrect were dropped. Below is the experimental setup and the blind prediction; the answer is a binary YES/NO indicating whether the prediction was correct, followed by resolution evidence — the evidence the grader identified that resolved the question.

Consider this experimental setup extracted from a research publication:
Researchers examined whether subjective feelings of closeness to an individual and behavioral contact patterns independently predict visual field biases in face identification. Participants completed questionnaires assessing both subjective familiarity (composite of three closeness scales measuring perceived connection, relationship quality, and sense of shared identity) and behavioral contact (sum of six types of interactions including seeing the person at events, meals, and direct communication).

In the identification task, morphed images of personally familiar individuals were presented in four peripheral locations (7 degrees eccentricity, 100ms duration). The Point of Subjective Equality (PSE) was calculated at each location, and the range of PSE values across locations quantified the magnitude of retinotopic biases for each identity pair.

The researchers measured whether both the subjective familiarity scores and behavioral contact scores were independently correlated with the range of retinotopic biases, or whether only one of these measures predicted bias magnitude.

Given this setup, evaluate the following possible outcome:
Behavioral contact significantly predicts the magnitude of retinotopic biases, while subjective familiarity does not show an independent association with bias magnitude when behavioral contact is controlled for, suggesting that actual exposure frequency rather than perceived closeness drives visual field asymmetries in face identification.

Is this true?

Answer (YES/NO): NO